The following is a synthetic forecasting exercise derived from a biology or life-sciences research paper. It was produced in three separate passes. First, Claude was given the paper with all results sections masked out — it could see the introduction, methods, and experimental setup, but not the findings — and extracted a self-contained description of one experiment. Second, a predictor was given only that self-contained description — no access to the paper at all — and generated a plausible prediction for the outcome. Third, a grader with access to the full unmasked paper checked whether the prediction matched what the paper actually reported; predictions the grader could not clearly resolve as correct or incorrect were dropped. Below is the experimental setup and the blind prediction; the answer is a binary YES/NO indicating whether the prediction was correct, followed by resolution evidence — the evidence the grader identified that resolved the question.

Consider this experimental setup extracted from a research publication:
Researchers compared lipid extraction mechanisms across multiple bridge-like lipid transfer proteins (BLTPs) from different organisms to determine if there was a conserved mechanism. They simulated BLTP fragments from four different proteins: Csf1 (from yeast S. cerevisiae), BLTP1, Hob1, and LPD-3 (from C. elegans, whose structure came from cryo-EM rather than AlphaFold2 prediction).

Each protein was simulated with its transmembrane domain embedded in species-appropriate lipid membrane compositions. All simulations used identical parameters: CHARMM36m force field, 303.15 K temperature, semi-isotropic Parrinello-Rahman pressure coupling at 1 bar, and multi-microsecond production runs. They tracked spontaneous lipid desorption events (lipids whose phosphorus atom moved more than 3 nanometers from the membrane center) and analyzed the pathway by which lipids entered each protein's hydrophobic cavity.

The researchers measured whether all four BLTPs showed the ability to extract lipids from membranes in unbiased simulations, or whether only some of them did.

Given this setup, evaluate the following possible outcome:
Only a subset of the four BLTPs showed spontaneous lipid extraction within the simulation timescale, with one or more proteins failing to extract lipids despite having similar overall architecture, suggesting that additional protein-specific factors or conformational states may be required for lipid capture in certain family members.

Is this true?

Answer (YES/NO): NO